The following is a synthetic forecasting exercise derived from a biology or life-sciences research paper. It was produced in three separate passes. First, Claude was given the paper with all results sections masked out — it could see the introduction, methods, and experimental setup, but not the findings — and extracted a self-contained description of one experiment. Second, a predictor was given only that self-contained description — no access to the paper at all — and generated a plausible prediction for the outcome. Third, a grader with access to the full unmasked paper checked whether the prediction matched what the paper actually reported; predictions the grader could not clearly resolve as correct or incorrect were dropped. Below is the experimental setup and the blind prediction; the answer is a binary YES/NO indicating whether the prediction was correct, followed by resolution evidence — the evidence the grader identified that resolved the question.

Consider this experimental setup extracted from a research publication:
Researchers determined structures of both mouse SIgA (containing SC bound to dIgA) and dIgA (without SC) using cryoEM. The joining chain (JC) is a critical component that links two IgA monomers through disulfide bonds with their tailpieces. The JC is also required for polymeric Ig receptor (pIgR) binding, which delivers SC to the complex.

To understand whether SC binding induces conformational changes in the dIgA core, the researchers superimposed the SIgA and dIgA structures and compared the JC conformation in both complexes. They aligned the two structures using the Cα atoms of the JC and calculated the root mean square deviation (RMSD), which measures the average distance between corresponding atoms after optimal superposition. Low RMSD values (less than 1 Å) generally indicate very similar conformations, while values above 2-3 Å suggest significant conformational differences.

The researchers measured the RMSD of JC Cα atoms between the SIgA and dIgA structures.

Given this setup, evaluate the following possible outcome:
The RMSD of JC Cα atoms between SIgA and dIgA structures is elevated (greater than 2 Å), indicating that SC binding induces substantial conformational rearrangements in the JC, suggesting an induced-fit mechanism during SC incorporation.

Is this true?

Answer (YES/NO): NO